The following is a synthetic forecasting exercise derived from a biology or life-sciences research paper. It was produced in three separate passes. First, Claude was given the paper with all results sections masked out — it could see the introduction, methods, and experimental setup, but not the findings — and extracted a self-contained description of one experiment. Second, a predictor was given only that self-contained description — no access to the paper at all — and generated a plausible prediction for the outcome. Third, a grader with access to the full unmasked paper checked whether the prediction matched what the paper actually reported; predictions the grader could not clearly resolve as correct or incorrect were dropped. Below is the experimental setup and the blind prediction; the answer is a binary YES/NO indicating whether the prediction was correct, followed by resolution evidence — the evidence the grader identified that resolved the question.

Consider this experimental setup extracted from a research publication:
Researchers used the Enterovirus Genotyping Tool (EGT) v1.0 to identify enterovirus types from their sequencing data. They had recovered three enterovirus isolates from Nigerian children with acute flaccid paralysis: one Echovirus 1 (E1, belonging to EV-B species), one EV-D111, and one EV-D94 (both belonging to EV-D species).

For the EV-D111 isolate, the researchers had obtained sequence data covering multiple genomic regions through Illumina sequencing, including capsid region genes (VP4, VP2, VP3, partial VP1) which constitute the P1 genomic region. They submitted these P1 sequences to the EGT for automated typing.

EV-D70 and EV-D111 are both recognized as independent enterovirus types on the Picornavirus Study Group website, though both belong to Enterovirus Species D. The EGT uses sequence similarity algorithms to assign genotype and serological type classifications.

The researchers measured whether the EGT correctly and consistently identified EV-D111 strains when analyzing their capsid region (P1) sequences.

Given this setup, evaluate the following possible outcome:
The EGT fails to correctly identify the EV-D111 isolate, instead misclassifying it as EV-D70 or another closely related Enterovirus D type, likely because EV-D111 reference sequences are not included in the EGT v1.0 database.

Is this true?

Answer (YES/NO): NO